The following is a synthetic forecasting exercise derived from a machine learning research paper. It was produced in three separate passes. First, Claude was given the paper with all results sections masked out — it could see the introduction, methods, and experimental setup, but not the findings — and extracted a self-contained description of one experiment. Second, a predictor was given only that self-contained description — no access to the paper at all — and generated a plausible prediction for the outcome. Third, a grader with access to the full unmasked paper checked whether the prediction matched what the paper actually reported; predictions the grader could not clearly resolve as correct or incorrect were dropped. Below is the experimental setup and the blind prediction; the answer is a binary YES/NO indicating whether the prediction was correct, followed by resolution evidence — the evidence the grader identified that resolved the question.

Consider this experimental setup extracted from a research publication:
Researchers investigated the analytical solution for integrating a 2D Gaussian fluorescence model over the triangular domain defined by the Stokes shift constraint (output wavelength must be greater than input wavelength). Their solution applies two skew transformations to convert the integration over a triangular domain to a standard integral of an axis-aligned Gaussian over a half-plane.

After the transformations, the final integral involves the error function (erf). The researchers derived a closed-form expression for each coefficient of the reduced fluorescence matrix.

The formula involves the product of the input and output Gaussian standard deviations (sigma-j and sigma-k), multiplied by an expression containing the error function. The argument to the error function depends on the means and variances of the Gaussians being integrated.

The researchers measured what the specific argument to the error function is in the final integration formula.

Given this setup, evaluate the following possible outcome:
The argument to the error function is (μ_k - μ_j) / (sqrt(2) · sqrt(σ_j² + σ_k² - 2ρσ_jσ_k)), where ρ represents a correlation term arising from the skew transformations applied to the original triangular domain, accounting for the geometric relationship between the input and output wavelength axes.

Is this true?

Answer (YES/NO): NO